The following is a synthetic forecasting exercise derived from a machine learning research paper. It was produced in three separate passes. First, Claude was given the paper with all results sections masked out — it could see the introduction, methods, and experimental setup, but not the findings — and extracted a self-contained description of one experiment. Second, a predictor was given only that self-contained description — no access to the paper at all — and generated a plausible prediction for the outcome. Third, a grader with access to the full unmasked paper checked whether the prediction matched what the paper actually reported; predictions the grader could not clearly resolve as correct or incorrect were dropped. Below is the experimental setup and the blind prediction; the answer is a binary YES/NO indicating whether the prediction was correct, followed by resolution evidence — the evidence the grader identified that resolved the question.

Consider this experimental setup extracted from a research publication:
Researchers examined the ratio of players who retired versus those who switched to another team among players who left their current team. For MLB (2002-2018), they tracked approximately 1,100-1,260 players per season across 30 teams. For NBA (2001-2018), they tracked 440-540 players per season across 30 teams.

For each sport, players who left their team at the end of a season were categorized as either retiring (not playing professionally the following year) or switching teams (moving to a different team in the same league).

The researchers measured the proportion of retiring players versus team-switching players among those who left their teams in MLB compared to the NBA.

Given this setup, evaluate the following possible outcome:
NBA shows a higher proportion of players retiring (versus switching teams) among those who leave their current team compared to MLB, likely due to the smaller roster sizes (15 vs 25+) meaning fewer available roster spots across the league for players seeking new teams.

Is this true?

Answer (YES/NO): NO